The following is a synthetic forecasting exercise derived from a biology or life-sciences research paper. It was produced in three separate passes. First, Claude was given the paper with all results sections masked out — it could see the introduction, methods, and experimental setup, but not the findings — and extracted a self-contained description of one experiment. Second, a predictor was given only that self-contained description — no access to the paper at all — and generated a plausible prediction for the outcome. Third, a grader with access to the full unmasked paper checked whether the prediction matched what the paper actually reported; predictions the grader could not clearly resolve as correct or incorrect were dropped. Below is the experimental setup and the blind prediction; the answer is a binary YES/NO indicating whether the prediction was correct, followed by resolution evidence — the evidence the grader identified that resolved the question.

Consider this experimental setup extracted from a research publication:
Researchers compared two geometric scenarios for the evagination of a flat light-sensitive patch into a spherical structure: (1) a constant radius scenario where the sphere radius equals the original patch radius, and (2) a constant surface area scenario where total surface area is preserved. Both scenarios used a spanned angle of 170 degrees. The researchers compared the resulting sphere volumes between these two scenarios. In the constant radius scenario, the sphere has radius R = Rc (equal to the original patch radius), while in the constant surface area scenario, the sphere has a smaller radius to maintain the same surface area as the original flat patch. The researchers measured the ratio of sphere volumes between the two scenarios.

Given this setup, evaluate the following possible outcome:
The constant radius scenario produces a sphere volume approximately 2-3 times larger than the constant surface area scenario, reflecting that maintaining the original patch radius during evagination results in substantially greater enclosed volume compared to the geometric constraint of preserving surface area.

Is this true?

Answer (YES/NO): NO